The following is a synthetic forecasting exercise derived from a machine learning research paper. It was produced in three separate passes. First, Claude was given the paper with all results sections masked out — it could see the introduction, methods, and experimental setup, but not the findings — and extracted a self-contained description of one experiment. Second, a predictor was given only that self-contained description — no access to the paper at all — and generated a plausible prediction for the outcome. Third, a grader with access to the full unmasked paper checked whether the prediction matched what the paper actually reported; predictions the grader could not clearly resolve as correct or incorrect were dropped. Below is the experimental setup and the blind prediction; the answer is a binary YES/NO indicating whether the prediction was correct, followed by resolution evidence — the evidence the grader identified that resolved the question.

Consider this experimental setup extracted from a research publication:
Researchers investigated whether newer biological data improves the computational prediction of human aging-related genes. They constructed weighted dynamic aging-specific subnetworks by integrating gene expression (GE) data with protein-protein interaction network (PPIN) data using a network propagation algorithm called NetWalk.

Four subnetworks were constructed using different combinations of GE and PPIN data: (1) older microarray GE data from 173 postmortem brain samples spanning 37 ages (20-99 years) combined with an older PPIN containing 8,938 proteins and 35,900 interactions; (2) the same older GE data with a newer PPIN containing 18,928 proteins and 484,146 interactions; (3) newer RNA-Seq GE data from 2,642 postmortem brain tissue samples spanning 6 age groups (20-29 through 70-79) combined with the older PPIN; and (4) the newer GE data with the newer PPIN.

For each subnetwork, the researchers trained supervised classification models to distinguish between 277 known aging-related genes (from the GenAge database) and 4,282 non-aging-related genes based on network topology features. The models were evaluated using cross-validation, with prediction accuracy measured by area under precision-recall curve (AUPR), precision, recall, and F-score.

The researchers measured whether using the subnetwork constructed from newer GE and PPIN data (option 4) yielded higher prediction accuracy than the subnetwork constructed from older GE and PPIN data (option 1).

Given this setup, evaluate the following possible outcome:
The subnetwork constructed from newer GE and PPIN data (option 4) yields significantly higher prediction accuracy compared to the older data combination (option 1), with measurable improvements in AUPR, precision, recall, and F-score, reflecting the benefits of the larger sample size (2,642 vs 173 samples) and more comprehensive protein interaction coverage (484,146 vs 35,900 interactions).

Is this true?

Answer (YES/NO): NO